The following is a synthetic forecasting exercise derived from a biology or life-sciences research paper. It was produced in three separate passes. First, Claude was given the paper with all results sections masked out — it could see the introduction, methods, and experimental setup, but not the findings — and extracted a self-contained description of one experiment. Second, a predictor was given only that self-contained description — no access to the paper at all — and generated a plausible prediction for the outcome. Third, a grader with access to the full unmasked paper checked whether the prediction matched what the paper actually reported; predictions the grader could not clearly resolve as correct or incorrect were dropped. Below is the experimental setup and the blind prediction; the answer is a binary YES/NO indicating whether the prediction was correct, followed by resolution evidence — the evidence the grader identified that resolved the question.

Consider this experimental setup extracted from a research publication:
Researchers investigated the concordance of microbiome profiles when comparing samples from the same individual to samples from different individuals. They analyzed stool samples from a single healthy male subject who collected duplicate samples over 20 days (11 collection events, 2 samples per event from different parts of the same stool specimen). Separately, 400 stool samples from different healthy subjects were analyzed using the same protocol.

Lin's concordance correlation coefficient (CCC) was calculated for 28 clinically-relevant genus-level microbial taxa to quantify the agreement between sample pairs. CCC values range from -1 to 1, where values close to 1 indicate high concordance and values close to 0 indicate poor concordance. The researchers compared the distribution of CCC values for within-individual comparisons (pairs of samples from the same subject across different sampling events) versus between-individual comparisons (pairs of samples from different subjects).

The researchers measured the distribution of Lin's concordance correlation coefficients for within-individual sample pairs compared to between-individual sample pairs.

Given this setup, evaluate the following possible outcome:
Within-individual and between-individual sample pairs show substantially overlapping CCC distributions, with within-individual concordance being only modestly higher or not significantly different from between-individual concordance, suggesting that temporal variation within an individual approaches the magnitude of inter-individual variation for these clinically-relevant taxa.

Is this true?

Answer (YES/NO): NO